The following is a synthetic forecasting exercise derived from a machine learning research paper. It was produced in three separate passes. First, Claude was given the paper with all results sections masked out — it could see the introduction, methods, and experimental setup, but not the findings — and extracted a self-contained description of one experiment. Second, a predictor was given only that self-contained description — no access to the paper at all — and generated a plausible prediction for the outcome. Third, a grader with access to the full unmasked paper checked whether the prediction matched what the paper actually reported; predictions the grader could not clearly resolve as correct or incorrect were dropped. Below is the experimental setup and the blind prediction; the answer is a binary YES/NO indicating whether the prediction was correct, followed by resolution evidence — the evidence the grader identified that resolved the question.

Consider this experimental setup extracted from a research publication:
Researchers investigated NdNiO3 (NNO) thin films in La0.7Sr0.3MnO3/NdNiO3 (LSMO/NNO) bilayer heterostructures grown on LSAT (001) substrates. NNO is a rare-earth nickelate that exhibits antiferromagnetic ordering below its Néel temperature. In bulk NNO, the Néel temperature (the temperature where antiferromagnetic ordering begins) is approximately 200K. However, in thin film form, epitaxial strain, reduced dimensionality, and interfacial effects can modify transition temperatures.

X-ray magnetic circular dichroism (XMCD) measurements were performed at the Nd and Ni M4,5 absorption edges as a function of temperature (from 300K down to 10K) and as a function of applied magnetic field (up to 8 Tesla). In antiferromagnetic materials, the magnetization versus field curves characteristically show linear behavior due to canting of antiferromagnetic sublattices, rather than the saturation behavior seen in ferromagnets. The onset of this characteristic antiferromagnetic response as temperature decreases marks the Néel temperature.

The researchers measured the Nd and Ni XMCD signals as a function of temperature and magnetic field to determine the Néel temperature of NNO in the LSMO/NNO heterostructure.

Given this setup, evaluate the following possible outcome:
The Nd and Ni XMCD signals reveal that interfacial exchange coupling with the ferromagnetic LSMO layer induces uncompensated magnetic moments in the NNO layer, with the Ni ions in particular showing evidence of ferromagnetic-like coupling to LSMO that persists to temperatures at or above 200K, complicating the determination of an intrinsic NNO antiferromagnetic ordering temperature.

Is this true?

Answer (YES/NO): NO